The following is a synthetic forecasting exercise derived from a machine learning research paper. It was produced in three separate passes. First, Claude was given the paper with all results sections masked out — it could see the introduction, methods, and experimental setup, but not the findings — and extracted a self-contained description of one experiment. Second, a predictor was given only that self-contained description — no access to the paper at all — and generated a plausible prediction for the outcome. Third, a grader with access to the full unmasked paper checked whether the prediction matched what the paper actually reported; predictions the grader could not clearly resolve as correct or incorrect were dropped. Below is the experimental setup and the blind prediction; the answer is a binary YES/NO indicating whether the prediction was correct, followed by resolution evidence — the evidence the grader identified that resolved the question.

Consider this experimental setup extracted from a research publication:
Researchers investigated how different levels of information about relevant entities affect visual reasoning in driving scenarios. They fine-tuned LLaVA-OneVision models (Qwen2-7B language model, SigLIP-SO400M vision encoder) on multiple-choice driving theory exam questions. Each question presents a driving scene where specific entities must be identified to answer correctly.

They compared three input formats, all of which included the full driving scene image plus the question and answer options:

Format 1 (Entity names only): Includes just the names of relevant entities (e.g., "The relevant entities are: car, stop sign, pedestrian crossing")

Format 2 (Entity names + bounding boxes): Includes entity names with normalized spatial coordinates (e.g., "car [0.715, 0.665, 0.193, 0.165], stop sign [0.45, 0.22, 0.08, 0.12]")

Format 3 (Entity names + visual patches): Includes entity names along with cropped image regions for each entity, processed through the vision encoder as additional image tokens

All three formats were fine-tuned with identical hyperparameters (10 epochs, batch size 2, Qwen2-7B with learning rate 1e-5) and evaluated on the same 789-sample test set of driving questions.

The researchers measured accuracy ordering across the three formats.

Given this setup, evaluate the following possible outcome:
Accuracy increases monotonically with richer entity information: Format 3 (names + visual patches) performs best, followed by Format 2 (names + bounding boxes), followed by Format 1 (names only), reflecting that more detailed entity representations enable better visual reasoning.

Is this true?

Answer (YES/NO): YES